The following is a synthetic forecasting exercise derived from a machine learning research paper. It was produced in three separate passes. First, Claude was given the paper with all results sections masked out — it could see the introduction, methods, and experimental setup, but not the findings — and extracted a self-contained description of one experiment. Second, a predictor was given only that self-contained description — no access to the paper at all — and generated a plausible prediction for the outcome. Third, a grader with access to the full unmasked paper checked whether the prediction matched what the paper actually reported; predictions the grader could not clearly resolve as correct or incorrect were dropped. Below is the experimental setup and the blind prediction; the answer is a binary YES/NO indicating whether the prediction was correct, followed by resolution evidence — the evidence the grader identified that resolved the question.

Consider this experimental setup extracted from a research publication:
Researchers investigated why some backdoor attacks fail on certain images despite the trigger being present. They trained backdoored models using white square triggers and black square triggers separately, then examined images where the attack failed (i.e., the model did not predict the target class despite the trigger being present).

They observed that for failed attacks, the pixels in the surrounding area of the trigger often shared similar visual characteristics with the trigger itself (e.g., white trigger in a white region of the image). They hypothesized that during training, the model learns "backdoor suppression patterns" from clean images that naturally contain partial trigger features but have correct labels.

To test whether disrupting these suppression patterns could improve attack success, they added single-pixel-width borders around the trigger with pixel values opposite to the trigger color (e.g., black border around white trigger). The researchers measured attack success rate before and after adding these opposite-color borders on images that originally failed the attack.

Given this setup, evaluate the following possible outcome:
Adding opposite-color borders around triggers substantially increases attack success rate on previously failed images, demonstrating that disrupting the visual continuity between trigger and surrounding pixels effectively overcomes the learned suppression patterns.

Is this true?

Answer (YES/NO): YES